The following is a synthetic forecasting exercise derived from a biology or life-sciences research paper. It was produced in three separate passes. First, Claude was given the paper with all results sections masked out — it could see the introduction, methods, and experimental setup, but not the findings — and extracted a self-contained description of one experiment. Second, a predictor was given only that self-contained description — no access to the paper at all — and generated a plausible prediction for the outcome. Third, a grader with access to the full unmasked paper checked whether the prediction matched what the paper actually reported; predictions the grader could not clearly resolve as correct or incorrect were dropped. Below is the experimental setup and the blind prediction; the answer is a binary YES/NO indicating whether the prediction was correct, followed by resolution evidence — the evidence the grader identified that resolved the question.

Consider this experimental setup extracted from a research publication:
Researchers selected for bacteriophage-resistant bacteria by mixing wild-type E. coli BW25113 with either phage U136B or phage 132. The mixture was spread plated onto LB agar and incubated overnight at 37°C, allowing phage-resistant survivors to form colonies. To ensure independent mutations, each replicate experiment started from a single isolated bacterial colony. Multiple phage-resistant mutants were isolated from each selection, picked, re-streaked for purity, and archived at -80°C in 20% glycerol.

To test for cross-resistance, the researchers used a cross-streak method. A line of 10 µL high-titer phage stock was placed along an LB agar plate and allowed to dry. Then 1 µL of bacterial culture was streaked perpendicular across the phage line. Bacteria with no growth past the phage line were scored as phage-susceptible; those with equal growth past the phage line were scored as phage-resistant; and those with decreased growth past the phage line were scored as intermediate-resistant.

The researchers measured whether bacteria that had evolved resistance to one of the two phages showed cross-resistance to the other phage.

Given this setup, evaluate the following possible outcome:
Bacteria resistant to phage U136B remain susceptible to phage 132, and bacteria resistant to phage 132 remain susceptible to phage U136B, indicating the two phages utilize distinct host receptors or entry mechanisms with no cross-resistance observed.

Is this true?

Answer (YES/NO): NO